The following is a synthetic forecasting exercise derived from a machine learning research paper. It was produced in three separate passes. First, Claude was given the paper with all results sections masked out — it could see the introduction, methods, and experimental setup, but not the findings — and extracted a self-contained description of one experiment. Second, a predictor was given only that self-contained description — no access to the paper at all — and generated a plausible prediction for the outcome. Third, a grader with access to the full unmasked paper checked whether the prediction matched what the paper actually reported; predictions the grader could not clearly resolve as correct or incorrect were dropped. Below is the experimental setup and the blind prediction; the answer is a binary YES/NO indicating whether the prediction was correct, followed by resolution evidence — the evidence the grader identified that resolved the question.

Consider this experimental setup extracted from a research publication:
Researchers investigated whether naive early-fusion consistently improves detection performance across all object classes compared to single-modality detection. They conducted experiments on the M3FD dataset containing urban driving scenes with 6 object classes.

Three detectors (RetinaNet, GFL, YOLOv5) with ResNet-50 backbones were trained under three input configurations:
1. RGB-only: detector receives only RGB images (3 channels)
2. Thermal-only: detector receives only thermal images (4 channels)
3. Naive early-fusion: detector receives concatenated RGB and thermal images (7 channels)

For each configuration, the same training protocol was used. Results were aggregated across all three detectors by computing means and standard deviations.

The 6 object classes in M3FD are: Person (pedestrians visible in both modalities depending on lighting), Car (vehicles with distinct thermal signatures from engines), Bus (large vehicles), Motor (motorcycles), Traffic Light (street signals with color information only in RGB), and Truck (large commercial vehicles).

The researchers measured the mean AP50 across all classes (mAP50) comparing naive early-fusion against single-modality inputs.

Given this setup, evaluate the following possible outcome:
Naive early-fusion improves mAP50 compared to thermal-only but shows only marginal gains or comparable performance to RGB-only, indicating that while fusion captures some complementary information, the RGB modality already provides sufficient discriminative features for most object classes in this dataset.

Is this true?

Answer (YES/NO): NO